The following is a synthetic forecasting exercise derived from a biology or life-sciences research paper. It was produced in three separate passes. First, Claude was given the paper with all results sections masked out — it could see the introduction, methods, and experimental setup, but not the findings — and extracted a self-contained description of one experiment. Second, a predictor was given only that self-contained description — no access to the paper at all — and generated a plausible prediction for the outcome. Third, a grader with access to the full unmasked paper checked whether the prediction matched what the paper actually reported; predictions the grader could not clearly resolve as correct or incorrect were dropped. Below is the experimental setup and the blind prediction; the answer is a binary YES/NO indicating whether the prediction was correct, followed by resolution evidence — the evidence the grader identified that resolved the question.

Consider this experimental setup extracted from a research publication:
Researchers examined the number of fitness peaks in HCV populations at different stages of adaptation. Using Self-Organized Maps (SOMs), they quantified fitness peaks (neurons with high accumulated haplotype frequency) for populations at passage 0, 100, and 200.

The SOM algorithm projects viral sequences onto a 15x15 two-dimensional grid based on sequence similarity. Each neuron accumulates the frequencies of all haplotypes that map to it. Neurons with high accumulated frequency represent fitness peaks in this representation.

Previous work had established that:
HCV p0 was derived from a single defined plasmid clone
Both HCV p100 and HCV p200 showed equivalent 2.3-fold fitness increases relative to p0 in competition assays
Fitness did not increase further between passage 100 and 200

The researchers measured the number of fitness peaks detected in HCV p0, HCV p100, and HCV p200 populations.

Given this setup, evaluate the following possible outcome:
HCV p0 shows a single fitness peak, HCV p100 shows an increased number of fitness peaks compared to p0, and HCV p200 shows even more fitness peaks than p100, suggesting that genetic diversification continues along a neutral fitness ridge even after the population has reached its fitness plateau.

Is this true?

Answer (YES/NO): NO